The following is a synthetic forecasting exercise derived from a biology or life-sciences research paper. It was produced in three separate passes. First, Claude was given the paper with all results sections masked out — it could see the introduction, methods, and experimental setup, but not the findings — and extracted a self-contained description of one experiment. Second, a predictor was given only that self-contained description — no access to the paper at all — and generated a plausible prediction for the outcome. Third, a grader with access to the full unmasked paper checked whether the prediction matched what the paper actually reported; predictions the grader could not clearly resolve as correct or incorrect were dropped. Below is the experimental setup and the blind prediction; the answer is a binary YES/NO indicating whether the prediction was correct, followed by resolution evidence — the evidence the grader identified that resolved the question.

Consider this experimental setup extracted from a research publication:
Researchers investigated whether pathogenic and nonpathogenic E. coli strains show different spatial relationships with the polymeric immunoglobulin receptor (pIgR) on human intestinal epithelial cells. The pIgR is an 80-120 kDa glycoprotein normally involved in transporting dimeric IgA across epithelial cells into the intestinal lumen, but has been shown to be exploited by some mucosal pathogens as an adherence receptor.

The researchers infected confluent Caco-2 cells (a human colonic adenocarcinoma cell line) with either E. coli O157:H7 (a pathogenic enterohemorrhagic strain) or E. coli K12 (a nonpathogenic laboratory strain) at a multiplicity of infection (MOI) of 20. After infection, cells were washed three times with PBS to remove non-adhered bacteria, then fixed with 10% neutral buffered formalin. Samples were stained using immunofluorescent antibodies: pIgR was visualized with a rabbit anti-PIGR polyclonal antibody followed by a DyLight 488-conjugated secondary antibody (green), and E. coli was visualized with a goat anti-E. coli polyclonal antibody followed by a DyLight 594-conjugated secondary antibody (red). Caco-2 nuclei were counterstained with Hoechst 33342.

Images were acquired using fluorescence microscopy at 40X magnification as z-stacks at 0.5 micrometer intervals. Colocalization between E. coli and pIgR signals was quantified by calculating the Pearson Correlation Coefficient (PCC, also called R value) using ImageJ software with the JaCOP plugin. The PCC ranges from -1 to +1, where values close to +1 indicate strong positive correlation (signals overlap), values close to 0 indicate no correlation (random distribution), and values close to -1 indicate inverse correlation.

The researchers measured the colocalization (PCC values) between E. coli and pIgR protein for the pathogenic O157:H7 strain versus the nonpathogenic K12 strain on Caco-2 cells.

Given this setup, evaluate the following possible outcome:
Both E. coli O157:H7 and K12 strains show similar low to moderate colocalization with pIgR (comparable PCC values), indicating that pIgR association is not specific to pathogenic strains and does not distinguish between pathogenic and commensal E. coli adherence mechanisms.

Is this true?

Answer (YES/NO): NO